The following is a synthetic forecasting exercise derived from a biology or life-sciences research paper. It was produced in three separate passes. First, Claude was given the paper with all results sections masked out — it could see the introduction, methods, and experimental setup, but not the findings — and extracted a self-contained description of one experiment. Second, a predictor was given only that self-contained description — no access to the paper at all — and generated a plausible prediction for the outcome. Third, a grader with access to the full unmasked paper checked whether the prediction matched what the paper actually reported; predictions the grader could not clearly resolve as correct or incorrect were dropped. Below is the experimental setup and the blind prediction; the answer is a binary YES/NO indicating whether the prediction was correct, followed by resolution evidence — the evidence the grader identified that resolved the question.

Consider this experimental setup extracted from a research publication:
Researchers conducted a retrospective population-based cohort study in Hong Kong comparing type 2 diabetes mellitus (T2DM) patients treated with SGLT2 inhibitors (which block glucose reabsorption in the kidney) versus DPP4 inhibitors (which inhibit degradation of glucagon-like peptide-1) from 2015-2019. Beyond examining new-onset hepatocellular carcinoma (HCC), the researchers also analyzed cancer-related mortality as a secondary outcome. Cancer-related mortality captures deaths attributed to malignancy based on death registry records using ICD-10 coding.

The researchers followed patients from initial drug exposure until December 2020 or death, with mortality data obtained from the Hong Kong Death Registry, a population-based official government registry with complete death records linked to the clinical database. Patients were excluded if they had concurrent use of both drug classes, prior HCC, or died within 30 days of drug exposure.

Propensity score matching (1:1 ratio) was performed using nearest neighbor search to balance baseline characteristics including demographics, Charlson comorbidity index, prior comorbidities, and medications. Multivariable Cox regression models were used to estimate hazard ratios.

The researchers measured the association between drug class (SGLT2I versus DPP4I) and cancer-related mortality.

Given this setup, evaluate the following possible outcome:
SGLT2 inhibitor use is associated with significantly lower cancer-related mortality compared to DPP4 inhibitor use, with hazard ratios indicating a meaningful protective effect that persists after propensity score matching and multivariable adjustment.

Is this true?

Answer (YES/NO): YES